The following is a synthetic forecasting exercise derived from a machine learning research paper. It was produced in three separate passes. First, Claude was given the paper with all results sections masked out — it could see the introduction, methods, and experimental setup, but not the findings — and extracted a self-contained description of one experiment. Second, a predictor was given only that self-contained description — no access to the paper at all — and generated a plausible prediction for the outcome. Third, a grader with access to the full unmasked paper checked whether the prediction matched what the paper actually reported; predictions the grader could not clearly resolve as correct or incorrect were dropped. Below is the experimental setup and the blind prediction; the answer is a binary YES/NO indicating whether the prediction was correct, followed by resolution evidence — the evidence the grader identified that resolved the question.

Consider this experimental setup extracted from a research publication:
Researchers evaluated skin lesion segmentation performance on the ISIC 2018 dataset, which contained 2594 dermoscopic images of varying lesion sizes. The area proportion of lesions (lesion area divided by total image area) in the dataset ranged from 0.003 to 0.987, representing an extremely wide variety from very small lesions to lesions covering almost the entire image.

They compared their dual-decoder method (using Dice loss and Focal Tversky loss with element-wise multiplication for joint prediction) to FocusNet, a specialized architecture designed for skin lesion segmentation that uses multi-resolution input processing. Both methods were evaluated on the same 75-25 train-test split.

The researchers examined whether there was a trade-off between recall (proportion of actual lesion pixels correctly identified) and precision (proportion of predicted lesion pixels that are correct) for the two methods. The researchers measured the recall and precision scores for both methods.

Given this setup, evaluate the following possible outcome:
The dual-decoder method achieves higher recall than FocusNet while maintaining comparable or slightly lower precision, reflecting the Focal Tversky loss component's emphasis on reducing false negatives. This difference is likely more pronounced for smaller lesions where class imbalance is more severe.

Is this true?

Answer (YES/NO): NO